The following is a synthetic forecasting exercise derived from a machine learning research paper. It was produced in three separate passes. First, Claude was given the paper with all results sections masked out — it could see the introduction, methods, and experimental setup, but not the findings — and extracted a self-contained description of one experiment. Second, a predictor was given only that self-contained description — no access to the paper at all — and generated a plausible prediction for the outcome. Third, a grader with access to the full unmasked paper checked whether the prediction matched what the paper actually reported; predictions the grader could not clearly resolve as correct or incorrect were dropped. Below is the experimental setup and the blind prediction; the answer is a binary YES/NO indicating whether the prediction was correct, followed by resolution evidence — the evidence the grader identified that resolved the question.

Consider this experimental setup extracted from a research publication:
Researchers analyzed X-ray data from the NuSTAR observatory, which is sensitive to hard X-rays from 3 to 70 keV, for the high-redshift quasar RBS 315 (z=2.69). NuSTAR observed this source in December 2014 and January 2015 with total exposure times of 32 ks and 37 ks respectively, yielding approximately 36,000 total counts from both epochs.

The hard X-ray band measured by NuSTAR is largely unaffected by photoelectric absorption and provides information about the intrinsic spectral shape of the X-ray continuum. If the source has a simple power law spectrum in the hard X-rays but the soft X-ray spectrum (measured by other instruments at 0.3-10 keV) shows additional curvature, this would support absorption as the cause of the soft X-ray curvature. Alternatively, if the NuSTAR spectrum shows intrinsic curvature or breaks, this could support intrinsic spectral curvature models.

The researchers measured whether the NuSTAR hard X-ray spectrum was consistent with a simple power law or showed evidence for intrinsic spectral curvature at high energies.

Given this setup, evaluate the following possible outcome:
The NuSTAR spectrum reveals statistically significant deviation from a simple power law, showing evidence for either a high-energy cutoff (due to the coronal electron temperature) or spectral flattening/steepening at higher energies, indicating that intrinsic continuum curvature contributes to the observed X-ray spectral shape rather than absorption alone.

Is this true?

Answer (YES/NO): YES